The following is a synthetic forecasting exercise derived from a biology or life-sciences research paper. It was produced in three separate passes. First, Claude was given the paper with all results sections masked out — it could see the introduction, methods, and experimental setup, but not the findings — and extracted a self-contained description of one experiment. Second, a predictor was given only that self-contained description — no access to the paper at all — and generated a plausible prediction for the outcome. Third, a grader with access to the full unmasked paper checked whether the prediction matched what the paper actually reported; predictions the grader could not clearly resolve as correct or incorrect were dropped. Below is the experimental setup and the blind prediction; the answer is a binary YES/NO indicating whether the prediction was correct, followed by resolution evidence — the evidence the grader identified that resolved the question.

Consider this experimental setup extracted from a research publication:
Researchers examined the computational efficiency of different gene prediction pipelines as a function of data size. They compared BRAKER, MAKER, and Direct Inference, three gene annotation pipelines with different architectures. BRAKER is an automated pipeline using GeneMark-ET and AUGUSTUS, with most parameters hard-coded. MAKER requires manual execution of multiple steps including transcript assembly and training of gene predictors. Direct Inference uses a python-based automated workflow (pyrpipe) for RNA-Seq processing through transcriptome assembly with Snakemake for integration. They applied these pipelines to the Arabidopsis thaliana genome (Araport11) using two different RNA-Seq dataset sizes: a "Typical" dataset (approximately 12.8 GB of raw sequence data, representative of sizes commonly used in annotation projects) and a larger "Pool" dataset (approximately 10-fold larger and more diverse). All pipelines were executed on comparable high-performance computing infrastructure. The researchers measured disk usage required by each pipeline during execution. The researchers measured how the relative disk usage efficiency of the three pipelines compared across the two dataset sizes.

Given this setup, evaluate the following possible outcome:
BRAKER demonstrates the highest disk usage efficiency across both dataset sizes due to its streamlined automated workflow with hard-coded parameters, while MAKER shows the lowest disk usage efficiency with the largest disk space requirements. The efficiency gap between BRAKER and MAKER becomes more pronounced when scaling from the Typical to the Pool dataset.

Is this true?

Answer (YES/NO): NO